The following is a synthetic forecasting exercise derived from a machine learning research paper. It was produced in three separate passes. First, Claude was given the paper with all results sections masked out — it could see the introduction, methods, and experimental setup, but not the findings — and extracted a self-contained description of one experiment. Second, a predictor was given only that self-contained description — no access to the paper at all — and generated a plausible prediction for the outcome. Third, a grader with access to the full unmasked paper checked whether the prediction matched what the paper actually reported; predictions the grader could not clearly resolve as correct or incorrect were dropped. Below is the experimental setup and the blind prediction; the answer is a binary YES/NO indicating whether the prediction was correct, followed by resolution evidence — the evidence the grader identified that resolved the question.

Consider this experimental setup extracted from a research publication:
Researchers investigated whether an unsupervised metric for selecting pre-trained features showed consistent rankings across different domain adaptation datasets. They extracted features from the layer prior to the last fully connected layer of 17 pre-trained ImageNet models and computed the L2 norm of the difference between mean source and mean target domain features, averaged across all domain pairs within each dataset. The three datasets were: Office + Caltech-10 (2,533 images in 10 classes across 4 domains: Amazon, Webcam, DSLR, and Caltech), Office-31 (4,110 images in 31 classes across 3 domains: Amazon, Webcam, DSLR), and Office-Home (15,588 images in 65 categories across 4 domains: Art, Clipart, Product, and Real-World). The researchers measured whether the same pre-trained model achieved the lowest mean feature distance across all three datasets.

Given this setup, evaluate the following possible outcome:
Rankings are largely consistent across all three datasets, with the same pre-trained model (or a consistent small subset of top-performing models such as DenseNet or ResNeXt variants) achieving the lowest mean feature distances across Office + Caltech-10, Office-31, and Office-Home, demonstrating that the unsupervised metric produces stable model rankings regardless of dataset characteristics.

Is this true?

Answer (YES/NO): NO